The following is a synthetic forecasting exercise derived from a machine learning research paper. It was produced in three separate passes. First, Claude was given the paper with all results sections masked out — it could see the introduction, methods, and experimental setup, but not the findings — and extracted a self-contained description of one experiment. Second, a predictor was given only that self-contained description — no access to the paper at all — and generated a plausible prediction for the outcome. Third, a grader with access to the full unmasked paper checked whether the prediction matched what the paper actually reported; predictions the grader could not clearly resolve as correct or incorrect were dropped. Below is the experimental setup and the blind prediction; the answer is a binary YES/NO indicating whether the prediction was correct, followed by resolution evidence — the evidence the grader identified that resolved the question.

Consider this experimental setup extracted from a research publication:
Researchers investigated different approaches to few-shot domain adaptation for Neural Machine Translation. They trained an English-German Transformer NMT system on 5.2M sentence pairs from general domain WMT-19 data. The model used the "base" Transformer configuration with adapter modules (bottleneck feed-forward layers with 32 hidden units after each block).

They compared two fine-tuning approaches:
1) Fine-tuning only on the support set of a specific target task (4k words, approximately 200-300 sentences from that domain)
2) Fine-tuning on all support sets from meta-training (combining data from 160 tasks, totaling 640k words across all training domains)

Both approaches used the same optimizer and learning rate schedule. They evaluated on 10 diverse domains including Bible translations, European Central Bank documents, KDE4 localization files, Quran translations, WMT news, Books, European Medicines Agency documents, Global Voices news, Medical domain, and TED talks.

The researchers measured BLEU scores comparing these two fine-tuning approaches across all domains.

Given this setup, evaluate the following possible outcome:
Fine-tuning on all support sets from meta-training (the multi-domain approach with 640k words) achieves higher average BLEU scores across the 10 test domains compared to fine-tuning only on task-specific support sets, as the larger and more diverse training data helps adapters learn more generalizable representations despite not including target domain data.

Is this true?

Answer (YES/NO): YES